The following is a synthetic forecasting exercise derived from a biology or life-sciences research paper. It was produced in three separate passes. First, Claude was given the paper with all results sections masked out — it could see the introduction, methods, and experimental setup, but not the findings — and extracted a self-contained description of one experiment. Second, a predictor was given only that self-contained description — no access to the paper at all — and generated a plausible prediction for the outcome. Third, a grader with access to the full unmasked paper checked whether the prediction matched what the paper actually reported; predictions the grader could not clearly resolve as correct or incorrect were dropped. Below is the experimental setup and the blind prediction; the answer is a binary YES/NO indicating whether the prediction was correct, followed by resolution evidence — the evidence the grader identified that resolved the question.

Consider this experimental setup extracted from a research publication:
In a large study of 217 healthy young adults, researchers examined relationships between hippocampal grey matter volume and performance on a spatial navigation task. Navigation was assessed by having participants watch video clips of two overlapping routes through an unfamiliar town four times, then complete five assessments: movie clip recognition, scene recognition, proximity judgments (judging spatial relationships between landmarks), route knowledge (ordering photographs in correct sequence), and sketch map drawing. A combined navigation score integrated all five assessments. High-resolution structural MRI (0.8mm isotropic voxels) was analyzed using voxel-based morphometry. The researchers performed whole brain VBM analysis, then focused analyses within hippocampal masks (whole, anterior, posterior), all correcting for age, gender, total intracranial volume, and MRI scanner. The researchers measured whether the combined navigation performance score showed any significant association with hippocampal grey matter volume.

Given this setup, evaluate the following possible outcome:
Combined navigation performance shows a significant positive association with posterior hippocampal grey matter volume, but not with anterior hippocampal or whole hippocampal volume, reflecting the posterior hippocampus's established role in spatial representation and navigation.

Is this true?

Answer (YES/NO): NO